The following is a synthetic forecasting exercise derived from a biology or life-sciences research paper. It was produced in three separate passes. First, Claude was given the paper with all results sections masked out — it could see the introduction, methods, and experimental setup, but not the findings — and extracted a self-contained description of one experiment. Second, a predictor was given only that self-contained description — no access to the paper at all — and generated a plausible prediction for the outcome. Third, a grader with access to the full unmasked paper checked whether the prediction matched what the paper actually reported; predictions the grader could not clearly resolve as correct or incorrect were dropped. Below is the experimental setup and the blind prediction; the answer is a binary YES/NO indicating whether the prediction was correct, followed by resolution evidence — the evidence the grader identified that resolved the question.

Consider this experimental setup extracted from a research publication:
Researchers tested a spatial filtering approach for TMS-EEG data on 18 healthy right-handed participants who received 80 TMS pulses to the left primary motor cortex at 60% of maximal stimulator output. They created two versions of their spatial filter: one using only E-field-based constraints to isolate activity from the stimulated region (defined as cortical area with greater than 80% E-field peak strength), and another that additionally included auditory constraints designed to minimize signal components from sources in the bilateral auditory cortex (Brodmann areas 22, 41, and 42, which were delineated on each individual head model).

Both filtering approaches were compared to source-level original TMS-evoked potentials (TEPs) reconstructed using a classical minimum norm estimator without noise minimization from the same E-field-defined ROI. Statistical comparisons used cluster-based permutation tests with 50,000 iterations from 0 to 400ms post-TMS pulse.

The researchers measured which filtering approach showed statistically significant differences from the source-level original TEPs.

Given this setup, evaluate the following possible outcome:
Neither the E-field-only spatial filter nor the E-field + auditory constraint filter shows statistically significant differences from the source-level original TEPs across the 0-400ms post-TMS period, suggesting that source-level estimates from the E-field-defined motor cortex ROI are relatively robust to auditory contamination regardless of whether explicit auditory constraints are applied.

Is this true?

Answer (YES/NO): NO